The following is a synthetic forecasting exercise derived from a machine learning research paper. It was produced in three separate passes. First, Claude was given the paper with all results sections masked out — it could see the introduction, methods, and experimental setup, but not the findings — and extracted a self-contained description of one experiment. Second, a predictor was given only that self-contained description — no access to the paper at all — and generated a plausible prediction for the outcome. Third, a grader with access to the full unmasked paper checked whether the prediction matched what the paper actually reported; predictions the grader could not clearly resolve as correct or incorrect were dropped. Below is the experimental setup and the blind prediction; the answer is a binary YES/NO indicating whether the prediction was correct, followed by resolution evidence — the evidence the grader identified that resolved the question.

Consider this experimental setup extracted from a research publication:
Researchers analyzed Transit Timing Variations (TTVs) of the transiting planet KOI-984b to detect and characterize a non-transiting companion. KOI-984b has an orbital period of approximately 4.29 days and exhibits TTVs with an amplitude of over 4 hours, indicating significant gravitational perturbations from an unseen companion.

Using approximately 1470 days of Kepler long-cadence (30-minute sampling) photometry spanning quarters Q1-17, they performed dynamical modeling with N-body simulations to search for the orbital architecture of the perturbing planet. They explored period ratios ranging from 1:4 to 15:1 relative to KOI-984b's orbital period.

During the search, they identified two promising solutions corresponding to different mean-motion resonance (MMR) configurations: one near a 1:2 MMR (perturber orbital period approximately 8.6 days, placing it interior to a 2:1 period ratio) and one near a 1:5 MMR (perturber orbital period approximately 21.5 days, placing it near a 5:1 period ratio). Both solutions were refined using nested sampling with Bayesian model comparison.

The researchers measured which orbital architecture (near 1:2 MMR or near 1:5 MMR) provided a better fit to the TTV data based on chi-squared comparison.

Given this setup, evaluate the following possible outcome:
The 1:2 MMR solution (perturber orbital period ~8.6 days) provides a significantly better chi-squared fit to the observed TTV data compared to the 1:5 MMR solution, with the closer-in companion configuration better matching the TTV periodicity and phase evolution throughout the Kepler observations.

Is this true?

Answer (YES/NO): NO